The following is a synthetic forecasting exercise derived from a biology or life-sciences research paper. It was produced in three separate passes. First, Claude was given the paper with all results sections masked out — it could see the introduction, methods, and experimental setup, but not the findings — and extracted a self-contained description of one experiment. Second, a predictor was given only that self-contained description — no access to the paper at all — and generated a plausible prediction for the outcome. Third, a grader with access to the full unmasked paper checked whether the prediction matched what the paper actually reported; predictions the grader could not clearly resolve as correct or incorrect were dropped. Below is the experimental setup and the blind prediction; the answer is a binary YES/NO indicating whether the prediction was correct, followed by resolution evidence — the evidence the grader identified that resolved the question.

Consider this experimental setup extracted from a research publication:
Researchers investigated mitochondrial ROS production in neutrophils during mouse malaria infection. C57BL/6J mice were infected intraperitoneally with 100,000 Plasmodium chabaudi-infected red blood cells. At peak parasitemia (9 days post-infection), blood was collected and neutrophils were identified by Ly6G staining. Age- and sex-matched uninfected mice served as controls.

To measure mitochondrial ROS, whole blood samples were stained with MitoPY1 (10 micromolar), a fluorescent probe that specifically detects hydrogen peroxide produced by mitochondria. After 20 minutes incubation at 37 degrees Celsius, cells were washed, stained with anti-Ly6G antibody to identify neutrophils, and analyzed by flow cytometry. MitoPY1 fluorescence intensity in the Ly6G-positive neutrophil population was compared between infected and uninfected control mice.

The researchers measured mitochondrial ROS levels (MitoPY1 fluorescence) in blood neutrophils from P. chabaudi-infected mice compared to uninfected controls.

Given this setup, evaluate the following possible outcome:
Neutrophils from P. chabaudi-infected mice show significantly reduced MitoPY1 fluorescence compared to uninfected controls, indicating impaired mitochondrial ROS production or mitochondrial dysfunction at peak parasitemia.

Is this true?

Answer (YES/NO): NO